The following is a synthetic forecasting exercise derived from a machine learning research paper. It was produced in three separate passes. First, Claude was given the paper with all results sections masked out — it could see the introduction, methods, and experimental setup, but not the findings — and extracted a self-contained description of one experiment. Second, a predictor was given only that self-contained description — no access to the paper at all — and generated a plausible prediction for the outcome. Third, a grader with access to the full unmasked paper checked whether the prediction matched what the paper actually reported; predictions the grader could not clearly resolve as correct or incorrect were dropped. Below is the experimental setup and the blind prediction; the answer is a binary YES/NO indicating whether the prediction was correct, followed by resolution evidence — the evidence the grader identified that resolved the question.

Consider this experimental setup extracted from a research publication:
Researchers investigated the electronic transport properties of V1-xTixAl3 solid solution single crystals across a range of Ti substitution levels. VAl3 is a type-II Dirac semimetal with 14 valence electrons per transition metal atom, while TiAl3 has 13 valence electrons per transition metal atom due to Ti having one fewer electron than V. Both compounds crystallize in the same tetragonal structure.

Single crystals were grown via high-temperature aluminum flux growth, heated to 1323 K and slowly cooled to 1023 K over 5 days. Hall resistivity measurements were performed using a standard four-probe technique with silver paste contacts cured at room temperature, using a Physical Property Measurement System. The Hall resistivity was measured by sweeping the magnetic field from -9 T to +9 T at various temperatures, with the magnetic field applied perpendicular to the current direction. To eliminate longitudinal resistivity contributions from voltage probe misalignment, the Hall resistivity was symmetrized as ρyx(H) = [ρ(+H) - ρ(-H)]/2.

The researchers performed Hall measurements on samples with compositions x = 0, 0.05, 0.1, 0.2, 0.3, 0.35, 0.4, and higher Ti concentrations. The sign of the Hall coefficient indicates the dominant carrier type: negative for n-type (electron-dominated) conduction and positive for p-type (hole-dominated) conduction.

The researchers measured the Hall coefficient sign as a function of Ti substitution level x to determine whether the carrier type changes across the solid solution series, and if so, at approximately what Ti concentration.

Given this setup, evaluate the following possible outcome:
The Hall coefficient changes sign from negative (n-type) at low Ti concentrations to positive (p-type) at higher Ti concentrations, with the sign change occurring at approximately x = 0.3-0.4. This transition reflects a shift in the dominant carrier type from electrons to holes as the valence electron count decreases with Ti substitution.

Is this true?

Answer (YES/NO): YES